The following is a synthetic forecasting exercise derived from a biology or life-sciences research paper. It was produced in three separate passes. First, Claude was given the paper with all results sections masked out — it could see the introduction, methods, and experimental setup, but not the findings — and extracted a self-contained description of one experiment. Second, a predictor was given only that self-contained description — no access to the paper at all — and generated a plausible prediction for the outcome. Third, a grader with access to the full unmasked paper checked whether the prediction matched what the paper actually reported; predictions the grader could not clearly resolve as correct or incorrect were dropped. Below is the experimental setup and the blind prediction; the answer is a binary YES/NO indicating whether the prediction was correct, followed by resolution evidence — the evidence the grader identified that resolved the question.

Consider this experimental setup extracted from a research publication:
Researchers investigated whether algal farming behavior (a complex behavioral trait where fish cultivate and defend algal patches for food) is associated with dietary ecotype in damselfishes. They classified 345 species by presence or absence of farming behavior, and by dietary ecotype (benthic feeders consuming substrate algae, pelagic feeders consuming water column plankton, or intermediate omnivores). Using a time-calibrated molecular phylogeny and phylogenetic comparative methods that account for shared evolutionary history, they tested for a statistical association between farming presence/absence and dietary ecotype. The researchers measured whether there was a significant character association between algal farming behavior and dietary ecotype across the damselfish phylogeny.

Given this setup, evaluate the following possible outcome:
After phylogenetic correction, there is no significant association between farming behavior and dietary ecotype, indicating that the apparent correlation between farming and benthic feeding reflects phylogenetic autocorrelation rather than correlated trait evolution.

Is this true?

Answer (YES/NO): YES